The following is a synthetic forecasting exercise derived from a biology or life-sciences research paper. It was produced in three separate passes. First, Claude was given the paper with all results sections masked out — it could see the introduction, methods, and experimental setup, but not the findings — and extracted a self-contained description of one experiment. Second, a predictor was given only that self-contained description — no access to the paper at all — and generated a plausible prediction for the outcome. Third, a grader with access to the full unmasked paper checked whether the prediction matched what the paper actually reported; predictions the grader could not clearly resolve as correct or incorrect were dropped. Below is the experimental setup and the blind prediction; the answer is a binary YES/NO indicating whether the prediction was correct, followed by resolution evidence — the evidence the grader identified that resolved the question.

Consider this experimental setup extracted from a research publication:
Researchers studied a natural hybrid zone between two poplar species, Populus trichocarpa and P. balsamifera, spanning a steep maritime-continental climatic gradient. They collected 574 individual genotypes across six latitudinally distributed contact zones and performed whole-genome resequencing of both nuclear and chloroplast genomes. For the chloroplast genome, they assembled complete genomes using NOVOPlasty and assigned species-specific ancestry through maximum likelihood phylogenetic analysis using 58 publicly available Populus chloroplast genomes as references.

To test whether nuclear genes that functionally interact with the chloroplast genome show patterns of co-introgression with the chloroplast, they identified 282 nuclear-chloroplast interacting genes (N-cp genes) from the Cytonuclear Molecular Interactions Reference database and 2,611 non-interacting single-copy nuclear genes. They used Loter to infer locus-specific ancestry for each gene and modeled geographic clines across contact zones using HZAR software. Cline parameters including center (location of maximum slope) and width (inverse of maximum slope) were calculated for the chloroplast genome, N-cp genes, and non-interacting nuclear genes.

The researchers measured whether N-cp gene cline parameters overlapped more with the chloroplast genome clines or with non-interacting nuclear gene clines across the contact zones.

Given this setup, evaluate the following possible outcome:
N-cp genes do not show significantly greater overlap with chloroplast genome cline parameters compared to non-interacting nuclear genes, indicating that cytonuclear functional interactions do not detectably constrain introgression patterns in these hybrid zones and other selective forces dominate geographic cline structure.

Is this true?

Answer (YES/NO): NO